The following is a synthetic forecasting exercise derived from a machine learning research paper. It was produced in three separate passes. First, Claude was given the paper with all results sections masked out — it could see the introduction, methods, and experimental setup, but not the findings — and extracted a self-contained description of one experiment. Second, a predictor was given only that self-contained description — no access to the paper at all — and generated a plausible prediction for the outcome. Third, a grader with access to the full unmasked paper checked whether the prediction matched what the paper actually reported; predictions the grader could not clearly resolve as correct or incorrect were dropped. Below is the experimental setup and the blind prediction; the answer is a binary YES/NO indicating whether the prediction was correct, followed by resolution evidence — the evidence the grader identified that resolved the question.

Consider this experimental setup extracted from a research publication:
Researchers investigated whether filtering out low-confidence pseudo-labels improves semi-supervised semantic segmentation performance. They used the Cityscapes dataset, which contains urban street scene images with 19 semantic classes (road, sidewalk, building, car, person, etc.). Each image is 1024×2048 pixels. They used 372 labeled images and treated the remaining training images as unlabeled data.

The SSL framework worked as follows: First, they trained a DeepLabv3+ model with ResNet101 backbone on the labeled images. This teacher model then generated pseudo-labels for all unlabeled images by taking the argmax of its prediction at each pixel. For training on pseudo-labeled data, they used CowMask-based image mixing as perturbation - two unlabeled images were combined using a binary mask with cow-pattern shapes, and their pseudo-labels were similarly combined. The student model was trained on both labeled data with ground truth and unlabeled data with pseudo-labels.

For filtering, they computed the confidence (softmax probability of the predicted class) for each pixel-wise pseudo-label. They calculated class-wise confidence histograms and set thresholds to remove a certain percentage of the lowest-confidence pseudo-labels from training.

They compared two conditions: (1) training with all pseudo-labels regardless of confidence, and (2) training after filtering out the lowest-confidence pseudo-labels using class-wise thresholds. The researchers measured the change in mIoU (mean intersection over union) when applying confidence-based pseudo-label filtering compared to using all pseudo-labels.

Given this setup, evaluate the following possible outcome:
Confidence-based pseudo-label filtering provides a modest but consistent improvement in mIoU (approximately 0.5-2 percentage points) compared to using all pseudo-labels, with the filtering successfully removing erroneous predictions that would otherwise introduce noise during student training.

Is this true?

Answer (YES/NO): NO